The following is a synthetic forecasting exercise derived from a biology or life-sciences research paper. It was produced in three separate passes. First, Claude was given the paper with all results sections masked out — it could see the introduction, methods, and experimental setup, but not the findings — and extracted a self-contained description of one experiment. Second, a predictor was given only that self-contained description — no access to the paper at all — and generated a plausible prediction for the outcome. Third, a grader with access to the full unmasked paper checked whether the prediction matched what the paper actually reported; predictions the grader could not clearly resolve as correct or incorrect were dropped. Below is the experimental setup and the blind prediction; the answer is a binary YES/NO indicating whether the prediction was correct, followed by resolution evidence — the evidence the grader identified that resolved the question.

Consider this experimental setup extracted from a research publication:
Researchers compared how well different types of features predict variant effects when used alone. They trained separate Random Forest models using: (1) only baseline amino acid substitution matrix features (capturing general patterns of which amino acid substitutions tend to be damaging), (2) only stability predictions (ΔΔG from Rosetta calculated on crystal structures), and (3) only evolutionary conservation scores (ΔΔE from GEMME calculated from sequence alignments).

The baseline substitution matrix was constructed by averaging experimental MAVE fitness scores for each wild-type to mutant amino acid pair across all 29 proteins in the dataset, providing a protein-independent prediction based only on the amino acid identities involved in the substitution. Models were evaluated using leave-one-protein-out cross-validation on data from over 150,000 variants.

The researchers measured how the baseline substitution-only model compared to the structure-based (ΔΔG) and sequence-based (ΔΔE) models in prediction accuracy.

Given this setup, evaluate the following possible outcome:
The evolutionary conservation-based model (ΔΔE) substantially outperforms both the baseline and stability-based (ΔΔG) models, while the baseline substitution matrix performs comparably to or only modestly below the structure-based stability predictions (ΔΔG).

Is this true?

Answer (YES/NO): YES